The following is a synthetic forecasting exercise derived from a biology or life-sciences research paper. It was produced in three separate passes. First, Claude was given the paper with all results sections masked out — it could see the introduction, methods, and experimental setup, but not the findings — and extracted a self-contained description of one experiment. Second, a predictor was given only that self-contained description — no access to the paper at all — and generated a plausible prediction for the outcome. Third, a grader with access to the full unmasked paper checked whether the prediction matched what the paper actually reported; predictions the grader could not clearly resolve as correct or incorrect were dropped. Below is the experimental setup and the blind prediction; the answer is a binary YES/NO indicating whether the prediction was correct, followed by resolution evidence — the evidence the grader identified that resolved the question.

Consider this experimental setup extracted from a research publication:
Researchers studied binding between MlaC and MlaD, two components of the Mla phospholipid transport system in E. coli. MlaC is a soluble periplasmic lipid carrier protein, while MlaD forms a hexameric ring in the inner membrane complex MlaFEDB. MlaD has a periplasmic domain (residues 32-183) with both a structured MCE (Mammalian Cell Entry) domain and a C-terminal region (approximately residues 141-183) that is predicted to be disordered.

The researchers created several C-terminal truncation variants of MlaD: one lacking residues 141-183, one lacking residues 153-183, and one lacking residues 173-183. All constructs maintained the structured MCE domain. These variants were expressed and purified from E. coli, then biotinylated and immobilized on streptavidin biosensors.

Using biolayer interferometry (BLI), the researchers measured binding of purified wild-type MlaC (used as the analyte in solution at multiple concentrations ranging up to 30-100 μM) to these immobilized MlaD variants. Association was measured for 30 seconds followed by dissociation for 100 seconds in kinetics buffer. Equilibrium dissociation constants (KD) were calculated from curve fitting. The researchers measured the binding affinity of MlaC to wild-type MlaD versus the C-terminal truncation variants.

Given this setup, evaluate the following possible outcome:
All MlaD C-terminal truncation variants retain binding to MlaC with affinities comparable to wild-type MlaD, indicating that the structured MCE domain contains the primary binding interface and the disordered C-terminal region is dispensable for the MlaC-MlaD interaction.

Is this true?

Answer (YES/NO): YES